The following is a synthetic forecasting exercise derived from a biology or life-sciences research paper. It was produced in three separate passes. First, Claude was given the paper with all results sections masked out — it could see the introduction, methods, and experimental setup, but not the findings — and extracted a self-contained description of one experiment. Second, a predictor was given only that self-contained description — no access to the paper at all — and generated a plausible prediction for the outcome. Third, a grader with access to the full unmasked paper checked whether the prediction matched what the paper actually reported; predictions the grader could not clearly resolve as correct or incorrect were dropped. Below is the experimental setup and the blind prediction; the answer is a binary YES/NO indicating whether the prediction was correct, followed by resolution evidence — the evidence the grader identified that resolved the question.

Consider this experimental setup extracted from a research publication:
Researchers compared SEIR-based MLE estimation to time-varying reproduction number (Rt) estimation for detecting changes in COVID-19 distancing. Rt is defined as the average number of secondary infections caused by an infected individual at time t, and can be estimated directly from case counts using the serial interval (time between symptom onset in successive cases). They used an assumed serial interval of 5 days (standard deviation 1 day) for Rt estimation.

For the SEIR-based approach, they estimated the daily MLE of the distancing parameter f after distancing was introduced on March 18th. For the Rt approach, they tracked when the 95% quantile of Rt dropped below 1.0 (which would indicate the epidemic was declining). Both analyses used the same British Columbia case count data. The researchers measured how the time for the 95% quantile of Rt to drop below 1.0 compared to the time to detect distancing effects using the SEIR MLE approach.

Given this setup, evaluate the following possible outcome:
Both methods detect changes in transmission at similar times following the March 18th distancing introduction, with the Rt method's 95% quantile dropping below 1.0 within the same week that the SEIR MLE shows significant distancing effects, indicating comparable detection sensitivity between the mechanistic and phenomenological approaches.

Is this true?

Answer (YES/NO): NO